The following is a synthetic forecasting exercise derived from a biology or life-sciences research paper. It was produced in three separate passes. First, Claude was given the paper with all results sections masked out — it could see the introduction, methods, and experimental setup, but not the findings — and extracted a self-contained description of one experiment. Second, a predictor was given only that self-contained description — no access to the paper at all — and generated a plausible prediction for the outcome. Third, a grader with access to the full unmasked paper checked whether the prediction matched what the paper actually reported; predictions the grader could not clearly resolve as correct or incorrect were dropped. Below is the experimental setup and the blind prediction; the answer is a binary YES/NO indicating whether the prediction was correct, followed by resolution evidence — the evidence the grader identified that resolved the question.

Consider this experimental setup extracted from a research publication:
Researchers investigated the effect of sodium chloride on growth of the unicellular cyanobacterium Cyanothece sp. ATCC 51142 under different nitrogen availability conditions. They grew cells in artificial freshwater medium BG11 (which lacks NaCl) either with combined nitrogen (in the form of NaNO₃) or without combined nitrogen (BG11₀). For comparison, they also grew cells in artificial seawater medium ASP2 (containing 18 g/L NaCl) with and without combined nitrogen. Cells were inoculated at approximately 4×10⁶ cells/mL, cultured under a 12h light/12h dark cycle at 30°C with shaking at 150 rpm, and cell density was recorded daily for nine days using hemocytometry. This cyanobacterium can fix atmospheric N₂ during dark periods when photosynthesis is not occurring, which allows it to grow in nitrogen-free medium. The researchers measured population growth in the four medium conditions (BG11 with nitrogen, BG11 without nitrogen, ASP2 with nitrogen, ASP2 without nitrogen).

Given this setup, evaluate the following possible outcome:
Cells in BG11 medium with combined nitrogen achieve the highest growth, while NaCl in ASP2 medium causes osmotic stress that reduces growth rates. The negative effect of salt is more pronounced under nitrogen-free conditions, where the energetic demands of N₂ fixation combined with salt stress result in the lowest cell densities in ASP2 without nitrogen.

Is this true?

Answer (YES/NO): NO